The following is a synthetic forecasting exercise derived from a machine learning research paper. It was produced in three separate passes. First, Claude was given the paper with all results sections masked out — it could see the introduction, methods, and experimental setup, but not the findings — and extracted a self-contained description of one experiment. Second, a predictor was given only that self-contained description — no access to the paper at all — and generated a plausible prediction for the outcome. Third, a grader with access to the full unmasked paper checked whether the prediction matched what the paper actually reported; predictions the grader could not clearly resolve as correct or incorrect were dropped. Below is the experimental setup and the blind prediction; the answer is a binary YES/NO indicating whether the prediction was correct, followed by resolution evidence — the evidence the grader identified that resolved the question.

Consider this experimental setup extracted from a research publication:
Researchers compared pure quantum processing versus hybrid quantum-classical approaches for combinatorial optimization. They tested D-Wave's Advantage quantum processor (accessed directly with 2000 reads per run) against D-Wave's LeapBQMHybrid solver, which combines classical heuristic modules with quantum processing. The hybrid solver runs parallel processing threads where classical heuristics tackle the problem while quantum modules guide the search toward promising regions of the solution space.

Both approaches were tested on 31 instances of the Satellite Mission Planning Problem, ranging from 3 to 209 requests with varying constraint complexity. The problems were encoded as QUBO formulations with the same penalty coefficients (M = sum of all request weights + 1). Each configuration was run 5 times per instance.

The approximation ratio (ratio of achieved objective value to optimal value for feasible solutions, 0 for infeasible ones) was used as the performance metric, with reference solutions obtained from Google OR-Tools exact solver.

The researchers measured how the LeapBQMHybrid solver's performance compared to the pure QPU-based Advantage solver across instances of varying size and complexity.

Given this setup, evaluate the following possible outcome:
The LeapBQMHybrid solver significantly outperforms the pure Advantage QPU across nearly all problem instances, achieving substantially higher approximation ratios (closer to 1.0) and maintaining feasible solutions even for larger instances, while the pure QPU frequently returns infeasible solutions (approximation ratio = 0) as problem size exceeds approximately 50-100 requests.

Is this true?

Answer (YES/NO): NO